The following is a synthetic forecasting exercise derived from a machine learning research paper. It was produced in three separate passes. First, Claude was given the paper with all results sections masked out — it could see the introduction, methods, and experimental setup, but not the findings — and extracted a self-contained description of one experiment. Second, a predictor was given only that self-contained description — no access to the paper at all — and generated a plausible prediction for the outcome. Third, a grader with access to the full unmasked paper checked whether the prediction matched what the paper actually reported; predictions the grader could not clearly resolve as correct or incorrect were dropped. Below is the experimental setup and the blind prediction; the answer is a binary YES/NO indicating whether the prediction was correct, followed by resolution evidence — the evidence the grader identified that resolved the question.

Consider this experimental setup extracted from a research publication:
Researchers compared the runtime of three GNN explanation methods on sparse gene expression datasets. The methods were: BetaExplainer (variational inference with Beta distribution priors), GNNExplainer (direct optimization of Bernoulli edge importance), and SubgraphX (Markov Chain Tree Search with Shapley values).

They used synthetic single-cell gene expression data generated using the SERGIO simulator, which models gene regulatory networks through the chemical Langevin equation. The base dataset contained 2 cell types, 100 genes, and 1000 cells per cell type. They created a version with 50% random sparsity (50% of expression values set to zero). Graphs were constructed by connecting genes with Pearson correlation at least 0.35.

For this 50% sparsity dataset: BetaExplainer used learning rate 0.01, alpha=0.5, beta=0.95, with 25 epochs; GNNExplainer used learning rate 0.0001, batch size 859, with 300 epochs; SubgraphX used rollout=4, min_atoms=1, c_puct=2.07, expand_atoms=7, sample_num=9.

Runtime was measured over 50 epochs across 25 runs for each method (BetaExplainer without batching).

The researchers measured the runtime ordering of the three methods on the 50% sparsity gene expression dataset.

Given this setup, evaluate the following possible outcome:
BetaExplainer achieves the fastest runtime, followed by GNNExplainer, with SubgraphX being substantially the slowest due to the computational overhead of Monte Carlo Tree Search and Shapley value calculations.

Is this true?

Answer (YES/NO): NO